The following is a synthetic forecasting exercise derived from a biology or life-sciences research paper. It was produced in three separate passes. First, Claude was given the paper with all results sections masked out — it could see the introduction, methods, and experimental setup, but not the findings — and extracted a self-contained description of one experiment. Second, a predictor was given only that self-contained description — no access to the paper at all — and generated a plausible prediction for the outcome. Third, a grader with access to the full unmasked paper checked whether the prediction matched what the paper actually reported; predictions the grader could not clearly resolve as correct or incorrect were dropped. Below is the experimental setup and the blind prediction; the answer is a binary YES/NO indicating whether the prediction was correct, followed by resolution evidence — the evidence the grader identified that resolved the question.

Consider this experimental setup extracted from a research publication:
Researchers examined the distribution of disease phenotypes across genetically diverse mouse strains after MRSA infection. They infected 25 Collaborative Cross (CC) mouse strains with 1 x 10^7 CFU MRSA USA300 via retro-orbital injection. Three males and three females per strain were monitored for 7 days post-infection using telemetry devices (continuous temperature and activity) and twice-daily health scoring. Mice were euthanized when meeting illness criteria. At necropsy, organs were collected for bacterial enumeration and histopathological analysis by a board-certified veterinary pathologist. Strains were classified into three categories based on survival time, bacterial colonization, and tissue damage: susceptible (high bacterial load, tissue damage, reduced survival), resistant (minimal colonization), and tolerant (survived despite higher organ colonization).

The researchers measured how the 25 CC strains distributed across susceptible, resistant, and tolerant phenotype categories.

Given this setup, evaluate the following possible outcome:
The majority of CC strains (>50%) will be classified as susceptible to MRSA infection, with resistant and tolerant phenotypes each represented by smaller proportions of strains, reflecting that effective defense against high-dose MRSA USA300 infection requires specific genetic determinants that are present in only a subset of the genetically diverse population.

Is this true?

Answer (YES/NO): NO